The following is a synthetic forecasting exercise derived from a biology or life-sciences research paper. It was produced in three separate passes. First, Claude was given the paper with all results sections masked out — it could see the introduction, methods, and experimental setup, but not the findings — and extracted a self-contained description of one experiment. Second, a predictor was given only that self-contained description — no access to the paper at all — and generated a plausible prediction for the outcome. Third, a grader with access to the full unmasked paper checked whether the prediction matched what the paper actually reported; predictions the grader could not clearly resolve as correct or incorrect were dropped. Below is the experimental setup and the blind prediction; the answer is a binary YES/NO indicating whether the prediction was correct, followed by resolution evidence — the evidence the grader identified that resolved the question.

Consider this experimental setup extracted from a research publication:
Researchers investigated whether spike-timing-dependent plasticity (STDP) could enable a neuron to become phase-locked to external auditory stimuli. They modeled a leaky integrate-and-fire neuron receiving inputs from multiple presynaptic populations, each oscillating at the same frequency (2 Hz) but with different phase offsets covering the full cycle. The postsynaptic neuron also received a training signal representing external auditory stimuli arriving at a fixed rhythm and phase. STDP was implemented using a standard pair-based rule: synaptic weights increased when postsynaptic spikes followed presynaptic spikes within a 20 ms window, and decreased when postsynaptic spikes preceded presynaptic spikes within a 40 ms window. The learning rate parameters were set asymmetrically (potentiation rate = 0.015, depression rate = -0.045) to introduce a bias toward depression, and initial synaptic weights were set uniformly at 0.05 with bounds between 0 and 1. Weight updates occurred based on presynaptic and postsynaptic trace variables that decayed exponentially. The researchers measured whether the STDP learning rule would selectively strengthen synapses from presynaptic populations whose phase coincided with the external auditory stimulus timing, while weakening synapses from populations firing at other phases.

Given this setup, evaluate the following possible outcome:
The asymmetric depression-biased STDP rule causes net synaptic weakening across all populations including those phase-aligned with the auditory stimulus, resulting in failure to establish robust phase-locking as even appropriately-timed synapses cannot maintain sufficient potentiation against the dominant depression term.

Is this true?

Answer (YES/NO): NO